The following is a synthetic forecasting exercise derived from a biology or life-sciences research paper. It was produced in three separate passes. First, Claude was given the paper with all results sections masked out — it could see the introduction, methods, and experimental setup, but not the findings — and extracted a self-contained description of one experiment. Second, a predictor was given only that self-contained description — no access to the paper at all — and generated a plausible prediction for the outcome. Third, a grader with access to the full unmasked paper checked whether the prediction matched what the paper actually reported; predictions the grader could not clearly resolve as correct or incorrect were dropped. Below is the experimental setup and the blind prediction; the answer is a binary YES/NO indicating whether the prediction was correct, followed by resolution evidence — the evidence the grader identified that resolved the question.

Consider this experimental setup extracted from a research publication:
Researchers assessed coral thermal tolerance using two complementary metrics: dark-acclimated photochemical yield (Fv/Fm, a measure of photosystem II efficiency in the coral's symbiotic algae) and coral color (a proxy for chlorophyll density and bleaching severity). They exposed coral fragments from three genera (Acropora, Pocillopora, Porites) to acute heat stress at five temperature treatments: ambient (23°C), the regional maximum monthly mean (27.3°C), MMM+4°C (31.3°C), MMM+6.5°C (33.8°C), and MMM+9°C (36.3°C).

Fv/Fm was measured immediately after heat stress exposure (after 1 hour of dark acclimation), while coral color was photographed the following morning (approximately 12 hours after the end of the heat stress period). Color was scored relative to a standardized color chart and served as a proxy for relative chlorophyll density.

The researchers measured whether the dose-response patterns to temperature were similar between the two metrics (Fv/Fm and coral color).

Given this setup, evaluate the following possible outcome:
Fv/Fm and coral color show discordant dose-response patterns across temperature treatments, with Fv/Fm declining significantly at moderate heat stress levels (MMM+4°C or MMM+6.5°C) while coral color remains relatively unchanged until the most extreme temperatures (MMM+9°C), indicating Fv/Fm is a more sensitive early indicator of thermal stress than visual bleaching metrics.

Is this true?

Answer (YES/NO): NO